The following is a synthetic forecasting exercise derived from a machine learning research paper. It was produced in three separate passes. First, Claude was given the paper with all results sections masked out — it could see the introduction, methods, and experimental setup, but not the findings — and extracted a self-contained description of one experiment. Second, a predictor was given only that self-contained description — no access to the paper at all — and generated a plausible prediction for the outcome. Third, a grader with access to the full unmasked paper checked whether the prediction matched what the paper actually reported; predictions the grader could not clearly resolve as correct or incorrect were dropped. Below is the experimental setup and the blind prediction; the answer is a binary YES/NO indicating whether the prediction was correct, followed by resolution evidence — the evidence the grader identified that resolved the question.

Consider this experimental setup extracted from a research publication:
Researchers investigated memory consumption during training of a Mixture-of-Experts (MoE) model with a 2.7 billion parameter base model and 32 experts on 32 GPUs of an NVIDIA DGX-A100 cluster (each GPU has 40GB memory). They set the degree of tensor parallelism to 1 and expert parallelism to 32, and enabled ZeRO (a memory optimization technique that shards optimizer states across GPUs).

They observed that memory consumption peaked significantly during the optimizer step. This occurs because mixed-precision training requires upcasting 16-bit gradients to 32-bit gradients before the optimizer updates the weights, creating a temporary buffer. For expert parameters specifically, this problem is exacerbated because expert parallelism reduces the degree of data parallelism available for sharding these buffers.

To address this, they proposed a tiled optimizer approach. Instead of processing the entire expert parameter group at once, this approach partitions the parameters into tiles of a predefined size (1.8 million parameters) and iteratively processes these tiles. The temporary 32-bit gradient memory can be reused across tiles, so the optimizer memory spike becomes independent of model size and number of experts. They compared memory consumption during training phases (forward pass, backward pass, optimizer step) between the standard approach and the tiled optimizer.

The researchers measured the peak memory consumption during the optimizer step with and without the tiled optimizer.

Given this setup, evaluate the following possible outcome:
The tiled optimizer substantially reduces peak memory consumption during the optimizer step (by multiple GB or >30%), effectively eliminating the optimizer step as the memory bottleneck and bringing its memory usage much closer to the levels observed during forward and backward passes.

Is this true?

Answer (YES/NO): YES